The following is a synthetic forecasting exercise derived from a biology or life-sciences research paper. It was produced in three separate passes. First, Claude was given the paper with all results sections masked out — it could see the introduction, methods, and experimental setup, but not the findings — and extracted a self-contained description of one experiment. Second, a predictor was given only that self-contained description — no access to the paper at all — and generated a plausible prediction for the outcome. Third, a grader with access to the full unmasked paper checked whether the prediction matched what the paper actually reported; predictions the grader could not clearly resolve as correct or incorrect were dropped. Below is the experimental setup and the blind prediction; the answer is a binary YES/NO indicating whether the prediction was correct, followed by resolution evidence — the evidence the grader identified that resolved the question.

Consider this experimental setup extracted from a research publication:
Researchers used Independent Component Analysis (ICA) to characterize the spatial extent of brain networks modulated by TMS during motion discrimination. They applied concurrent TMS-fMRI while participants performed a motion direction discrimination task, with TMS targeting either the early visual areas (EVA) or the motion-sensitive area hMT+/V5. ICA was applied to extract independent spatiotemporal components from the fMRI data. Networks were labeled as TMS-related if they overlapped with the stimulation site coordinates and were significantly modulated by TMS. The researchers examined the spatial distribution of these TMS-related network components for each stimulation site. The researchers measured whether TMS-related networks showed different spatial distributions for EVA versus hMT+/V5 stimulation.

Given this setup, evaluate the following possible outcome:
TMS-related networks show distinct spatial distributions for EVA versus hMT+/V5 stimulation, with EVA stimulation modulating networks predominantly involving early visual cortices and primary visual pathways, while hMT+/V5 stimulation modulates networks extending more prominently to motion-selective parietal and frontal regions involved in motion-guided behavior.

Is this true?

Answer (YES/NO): YES